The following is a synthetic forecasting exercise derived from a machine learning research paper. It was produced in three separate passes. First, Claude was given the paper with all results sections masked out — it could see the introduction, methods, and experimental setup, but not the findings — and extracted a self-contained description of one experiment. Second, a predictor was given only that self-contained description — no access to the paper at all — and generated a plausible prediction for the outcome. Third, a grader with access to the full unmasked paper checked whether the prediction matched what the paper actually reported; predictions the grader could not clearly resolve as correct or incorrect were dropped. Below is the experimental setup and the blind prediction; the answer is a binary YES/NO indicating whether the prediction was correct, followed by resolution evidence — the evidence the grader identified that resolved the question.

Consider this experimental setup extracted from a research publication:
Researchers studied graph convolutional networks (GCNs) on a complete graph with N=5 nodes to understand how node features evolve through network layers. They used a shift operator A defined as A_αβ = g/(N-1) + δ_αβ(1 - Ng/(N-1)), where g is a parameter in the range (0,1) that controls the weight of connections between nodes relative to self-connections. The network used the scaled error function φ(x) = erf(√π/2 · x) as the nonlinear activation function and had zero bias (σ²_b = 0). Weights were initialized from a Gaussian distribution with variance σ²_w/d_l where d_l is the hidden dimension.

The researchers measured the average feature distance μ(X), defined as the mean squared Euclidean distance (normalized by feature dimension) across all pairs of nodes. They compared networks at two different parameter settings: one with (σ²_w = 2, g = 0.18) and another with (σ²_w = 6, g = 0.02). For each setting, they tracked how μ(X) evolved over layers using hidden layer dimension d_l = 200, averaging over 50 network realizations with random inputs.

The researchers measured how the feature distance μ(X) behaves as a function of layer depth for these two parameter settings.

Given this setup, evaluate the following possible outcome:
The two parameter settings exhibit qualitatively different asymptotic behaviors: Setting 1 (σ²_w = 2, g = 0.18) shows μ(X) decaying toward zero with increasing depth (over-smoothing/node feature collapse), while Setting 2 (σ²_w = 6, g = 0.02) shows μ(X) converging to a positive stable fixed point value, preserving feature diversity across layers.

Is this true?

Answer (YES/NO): YES